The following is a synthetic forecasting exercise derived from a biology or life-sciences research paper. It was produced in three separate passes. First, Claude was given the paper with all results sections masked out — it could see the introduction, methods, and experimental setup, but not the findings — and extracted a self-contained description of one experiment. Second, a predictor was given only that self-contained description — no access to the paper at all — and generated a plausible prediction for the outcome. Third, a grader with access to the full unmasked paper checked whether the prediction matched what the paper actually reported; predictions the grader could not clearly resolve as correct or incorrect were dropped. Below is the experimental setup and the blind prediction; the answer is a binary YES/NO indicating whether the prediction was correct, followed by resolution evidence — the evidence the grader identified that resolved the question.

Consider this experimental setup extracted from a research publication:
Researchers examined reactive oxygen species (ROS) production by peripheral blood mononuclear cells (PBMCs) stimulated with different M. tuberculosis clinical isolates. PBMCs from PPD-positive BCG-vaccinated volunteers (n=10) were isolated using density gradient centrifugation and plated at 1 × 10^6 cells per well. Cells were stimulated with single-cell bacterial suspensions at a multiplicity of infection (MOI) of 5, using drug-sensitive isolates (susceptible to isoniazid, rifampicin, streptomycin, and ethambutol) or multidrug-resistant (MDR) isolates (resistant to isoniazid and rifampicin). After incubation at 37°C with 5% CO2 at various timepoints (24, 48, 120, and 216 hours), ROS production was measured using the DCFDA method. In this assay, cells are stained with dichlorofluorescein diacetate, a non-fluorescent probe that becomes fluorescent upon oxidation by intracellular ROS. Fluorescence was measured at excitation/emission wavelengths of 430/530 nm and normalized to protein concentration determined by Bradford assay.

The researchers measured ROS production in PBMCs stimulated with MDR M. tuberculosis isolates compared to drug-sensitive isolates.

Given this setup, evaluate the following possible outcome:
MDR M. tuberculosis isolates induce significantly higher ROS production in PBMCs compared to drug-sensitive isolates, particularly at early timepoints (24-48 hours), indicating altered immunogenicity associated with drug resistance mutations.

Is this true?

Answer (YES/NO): YES